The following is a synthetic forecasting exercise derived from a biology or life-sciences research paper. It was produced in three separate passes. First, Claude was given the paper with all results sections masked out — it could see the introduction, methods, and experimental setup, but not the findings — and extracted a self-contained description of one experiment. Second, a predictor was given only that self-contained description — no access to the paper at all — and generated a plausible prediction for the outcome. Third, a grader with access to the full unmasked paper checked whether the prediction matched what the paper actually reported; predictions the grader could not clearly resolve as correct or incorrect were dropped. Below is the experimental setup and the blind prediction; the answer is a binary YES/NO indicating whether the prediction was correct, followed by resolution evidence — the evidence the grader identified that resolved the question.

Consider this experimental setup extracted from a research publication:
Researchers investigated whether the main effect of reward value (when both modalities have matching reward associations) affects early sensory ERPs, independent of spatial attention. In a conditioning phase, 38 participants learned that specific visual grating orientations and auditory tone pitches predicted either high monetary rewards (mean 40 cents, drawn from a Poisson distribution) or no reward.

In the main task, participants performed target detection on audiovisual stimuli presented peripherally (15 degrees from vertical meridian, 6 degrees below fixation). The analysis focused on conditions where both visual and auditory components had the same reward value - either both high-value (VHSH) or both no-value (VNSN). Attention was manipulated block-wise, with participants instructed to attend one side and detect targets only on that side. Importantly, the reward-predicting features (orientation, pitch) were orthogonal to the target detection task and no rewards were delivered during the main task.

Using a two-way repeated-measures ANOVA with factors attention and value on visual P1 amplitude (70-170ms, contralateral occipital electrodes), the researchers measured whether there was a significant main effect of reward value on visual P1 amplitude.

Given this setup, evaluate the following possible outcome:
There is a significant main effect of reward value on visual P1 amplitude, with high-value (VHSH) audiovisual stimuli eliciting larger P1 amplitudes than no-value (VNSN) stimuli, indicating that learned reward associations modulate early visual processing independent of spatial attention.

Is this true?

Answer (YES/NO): NO